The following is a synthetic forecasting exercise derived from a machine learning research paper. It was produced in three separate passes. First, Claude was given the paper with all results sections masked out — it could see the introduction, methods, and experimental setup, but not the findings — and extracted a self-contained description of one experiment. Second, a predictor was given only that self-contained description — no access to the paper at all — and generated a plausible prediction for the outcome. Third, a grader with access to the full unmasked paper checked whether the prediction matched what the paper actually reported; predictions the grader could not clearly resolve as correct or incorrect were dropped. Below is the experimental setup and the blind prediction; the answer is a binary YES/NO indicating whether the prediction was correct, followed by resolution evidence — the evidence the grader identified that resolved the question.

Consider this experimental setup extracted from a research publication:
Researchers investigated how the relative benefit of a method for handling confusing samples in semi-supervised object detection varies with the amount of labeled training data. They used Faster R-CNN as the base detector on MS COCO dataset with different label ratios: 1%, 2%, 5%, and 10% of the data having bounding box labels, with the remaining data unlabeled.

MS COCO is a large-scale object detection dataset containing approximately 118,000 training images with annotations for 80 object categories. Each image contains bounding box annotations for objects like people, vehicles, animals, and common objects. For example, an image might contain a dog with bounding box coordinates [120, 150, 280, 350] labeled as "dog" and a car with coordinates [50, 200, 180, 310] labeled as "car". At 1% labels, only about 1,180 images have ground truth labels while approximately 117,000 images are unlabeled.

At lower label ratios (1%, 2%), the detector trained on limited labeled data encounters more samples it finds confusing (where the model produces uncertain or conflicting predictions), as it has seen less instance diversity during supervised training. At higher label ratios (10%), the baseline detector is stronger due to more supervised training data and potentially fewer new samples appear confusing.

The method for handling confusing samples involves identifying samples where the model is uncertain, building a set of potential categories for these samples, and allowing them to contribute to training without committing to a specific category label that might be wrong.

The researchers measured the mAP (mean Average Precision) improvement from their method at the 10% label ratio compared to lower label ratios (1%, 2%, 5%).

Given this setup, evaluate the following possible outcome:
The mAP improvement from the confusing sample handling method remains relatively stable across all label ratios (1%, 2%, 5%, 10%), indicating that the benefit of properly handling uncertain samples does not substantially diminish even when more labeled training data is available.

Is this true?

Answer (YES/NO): NO